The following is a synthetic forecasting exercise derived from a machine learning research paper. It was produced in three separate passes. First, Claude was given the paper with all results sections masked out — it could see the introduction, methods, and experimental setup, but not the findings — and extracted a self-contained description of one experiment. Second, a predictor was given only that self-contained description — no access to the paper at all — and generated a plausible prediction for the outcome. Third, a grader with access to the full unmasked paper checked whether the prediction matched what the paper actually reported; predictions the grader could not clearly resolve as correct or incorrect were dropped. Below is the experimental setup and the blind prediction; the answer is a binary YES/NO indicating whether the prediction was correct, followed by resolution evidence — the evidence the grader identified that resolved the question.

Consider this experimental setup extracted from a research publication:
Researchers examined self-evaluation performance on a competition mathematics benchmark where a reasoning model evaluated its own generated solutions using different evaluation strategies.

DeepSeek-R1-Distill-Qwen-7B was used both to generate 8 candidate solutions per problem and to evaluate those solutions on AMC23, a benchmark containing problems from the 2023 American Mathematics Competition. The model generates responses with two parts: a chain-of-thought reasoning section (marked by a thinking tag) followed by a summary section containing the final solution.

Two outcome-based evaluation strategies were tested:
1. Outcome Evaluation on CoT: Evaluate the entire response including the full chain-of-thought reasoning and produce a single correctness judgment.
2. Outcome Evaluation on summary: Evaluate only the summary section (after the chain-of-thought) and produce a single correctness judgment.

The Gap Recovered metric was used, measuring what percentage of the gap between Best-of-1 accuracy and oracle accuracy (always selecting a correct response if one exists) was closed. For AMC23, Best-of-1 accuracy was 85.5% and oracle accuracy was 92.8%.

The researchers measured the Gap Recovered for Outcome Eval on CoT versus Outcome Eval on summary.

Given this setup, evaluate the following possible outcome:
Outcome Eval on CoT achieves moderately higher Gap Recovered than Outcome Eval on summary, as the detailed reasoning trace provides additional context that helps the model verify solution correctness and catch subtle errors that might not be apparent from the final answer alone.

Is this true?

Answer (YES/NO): NO